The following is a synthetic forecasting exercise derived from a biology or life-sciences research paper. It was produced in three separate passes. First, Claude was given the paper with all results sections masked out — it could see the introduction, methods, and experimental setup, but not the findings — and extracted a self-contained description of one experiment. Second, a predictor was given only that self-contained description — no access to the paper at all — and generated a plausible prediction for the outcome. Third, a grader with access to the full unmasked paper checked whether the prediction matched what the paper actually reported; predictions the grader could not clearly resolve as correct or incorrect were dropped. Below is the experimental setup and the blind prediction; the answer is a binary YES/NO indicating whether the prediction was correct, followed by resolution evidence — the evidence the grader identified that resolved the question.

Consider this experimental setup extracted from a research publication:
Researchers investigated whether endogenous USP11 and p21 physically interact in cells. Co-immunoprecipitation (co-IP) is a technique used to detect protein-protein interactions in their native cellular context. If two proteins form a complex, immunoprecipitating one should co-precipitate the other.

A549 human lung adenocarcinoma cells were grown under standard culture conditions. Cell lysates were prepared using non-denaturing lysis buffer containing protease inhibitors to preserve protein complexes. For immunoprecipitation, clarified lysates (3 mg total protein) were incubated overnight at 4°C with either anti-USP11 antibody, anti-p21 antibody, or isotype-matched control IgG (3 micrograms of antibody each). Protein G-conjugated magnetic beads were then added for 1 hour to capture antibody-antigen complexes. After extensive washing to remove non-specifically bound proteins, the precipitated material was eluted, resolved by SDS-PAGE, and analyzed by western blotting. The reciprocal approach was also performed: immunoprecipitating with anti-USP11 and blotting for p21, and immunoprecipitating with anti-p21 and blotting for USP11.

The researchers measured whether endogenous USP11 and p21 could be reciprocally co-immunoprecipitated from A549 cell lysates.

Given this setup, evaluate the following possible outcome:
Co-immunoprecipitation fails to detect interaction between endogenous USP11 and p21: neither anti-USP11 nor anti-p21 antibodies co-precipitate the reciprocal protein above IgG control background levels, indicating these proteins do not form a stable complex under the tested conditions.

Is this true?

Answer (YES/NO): NO